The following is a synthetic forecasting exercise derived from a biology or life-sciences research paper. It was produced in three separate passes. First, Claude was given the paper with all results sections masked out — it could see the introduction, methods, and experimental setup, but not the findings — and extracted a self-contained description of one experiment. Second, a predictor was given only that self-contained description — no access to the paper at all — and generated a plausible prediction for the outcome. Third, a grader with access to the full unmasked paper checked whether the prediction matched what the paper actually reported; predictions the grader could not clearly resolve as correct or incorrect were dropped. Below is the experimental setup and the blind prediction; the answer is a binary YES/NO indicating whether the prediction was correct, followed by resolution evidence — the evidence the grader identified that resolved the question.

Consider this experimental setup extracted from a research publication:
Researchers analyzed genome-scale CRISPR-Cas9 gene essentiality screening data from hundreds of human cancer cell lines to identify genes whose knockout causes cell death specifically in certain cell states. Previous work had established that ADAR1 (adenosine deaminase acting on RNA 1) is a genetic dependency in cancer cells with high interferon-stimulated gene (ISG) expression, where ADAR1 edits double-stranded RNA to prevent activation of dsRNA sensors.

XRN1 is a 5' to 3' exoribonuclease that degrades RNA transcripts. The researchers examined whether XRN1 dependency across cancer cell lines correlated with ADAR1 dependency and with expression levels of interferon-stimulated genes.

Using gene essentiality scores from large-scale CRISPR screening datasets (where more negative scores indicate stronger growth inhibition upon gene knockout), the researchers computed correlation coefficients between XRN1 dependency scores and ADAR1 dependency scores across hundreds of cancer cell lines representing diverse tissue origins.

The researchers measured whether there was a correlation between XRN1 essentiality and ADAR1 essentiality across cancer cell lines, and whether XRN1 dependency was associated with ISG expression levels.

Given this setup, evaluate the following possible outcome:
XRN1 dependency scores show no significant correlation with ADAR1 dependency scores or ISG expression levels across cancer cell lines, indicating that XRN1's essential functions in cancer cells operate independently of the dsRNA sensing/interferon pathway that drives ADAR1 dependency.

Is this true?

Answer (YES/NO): NO